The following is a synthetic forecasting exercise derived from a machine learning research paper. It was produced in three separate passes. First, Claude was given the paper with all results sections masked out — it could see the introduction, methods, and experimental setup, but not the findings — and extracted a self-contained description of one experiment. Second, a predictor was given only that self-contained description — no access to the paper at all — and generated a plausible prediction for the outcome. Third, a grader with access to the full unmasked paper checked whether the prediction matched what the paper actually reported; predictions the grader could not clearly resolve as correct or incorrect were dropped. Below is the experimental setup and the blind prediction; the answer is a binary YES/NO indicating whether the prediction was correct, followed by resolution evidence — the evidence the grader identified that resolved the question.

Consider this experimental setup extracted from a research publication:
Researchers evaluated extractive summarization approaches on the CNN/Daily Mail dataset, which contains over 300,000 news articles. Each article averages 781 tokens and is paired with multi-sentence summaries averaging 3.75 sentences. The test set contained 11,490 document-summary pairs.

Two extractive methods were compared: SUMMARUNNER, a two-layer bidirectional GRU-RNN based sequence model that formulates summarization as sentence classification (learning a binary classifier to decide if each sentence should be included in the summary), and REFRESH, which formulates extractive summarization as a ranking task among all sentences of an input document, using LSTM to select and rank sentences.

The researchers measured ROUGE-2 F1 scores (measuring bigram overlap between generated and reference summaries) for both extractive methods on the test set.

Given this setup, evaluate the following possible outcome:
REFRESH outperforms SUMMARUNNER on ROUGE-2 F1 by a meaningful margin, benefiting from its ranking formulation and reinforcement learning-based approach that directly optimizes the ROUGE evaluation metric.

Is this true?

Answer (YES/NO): NO